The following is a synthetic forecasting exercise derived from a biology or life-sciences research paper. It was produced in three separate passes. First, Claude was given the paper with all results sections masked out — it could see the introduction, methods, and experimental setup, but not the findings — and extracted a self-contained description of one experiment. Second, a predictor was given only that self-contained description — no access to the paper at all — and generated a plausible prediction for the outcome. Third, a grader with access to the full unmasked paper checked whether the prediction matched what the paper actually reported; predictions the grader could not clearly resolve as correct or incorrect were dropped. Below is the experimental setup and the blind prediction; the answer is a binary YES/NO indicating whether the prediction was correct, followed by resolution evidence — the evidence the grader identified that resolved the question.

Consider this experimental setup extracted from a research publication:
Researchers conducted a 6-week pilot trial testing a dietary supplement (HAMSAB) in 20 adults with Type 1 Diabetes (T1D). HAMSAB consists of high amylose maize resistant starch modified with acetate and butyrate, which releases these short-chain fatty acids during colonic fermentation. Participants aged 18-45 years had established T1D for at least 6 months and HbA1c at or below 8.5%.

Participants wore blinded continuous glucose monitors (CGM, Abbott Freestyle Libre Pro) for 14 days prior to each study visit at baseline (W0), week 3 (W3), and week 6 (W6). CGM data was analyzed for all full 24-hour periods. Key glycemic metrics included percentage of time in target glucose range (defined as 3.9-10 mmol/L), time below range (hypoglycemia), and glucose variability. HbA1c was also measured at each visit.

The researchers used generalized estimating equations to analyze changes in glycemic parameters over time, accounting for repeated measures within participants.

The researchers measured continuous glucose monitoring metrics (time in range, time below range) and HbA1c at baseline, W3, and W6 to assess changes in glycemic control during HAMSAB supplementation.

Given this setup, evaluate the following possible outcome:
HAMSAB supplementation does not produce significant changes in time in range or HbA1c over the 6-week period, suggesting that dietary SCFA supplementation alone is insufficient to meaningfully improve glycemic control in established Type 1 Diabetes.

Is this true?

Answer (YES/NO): NO